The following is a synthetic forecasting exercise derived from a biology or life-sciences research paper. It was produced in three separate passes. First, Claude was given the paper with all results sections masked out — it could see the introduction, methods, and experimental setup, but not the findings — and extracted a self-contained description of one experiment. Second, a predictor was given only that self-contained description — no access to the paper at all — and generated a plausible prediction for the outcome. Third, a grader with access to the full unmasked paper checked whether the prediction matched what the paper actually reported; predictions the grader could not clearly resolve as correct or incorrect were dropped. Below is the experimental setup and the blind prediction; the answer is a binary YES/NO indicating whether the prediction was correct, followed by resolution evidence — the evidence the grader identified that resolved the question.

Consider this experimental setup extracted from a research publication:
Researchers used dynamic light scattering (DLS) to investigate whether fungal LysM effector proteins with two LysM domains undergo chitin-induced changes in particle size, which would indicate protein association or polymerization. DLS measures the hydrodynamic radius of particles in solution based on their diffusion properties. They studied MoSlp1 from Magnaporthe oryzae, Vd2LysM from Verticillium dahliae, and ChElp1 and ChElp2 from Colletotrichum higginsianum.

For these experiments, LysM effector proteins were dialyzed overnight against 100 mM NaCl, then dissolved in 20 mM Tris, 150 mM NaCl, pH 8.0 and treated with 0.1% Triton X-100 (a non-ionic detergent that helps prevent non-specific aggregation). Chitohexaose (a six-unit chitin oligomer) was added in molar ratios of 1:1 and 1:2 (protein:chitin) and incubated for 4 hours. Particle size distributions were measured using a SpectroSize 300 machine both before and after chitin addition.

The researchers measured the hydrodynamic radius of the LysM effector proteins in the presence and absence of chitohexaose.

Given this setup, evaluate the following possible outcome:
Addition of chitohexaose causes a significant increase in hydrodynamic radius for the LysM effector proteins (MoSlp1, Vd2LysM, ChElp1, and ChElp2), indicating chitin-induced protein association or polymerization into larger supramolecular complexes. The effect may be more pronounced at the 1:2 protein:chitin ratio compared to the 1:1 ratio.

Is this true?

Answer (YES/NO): NO